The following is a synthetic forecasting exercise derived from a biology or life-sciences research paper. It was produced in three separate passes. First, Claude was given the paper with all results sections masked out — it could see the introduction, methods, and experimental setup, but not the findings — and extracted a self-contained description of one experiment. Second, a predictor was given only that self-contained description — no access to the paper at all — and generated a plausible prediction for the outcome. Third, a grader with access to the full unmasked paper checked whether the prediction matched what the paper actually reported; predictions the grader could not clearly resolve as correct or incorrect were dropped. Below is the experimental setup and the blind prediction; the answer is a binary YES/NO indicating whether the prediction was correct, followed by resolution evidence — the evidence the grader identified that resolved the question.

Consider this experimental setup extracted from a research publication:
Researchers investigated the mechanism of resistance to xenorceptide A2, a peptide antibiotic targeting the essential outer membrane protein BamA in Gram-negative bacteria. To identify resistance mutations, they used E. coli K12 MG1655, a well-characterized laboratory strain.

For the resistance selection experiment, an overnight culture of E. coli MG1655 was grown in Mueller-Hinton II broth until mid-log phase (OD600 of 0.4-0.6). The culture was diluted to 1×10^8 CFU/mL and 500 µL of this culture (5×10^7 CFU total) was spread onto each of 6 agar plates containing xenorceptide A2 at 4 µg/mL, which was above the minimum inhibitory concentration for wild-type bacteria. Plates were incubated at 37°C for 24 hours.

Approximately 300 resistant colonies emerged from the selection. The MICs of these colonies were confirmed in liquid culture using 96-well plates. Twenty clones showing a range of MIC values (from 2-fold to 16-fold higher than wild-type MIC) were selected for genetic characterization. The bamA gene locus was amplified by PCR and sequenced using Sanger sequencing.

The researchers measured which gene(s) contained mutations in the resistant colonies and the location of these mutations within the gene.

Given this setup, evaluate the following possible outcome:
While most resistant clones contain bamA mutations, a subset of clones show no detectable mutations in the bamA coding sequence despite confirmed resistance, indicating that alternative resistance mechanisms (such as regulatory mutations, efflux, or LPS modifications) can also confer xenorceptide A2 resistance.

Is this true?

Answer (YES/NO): NO